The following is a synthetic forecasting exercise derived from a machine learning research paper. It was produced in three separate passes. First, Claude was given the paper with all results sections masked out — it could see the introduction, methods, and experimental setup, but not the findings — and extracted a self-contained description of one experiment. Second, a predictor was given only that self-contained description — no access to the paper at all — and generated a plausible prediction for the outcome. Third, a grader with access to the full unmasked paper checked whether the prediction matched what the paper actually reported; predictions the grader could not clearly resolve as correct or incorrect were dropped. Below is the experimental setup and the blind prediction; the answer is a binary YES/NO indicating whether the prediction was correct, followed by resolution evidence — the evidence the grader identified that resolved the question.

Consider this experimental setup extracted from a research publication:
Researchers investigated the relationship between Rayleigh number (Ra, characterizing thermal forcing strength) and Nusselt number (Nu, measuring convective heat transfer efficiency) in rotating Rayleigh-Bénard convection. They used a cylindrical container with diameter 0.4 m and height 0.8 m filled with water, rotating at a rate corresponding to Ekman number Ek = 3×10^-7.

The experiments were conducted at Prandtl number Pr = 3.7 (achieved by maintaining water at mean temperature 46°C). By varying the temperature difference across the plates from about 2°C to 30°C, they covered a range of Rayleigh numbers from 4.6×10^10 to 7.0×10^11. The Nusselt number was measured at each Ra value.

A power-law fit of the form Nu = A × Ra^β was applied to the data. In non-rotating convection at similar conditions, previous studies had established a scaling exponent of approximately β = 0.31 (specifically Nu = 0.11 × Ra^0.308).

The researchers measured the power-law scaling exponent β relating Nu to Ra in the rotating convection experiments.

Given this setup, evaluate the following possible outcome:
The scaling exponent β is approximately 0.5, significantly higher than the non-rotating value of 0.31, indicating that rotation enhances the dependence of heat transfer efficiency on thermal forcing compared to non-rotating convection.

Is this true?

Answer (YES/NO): NO